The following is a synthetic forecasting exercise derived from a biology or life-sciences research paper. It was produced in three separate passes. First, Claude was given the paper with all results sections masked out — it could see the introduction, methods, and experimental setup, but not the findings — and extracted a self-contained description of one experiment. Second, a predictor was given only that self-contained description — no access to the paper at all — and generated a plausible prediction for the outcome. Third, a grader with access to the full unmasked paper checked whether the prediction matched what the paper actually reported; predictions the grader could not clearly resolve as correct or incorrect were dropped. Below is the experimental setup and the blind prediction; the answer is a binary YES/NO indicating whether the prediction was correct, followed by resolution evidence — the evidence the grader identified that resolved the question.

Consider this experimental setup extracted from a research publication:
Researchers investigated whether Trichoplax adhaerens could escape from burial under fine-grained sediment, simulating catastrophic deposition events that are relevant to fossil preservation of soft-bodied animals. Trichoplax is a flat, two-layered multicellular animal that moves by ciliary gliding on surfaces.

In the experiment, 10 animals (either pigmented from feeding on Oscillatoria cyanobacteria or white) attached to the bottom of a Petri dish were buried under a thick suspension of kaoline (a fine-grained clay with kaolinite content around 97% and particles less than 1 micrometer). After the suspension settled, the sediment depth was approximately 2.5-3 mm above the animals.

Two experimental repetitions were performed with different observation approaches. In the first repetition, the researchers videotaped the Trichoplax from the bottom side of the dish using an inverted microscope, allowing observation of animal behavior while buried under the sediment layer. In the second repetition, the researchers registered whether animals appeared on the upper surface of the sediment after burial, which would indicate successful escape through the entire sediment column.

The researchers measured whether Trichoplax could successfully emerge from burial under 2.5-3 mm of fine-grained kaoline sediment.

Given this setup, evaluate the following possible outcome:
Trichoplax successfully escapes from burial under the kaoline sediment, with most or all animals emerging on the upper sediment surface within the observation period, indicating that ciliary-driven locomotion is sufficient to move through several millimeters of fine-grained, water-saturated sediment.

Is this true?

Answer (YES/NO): YES